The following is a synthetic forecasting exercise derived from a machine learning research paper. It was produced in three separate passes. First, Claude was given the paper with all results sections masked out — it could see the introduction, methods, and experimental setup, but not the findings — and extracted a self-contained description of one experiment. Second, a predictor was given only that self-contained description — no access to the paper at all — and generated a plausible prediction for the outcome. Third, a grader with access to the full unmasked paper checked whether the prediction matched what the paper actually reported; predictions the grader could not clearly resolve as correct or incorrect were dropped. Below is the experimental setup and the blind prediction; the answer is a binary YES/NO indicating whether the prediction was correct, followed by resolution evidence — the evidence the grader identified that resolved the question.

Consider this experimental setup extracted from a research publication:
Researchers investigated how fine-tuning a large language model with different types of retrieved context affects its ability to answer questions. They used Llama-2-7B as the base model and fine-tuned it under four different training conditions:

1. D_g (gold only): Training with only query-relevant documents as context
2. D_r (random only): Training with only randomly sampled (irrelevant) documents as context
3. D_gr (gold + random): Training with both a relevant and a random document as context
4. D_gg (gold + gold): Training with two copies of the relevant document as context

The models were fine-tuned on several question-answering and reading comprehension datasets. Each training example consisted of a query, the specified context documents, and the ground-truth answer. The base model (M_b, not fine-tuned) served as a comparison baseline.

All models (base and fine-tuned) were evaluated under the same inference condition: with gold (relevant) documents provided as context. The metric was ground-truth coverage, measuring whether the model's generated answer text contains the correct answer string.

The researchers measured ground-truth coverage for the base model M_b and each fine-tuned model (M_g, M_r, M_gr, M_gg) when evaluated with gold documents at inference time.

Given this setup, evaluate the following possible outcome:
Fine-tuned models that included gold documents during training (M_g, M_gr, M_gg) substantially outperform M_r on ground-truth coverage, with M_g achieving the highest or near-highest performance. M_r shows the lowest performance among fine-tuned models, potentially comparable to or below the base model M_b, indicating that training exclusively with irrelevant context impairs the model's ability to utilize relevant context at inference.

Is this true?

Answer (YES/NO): NO